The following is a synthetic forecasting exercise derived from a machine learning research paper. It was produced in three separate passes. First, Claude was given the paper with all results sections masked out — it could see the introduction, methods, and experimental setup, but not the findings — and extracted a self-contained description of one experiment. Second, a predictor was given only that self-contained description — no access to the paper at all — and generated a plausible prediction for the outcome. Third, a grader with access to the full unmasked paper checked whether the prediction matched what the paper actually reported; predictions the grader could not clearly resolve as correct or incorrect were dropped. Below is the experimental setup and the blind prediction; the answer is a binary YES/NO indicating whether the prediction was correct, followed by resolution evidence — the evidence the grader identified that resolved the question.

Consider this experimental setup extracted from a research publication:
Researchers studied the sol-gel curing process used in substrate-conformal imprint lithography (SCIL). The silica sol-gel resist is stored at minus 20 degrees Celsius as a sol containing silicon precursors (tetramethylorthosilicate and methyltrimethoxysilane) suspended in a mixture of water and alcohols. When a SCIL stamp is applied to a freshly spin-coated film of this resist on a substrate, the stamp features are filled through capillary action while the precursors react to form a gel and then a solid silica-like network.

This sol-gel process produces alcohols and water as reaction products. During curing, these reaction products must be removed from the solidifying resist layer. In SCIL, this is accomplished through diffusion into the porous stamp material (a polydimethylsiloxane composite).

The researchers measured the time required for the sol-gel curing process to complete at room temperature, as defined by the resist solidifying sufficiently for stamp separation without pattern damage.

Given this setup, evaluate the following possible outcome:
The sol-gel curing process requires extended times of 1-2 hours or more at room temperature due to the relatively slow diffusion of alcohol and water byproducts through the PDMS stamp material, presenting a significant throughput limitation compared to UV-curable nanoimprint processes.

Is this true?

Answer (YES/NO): NO